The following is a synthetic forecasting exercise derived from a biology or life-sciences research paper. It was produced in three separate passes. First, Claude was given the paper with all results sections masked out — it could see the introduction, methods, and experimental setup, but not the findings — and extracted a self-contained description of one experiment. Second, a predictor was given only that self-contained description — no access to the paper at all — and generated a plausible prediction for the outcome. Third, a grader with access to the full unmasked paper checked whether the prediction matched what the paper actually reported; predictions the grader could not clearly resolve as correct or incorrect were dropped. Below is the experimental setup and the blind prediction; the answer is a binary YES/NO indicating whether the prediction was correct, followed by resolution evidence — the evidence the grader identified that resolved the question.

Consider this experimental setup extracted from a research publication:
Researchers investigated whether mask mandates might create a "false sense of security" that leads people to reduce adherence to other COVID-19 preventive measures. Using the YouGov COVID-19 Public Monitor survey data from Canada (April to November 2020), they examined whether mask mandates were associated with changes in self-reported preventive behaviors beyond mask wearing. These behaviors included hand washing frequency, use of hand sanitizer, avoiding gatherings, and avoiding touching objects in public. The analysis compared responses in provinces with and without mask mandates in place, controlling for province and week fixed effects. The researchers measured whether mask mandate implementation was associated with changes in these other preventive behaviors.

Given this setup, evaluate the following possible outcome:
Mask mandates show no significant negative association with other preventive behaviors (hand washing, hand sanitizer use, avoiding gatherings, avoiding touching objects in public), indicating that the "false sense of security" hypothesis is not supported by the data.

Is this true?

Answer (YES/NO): YES